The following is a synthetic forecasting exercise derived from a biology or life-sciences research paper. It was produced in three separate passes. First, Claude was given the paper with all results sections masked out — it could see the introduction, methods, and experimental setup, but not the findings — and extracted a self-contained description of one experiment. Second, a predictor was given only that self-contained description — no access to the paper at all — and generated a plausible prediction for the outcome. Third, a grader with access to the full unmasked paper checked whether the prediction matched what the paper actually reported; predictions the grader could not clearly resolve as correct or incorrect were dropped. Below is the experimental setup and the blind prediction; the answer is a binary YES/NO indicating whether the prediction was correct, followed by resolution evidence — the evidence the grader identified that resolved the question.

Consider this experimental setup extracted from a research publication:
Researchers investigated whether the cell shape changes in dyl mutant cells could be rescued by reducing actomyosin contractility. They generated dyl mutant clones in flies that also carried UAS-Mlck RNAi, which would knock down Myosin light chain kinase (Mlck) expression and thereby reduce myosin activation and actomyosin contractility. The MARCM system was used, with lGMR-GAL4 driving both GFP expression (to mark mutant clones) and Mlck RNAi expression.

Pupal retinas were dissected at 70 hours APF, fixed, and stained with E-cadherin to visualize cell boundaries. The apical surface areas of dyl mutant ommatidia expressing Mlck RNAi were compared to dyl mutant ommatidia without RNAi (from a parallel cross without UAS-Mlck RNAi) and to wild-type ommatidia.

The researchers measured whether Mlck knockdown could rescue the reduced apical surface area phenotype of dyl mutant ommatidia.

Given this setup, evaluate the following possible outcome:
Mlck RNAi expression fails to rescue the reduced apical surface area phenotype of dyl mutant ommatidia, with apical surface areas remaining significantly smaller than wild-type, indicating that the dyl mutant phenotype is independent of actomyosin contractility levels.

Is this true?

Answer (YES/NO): NO